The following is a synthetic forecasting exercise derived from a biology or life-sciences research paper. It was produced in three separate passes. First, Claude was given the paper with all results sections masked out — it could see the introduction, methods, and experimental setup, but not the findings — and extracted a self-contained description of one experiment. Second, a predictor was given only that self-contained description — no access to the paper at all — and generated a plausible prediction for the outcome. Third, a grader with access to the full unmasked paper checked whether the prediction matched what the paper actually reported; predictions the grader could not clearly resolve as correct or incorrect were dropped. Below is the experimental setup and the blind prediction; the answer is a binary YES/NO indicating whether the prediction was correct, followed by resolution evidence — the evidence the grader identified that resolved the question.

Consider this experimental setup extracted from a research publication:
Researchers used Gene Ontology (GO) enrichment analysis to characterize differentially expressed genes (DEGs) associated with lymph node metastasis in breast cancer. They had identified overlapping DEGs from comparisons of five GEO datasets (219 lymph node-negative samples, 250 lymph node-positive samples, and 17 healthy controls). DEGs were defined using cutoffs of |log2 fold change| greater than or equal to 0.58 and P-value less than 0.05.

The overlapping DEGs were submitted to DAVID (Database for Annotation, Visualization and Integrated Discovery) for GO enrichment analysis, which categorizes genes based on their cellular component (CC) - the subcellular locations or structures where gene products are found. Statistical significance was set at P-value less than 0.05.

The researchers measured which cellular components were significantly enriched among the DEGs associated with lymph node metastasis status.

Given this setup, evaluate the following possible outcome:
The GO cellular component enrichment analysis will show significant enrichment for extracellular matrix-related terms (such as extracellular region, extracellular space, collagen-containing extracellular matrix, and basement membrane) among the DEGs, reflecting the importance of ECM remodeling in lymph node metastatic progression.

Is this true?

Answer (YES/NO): NO